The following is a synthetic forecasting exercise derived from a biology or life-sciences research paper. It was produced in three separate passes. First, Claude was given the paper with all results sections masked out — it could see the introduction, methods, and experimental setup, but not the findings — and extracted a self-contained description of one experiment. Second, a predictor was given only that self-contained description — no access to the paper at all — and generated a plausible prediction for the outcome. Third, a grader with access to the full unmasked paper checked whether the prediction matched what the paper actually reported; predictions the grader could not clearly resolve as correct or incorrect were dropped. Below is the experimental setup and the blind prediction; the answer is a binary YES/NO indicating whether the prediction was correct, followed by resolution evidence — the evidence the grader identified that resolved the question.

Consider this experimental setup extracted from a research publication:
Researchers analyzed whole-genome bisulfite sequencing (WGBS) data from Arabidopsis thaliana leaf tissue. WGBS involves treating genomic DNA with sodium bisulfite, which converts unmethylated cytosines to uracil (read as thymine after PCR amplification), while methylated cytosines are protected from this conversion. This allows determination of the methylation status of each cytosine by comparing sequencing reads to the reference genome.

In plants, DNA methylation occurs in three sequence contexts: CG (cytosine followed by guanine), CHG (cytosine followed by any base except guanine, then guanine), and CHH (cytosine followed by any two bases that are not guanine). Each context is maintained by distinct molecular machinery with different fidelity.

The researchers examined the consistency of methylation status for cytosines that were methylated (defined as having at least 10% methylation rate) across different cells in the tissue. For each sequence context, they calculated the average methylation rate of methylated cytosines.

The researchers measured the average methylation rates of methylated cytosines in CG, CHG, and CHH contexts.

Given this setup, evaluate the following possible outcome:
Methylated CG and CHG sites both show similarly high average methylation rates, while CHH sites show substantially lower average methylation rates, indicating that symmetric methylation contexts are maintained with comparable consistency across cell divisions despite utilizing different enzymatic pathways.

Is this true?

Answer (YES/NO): NO